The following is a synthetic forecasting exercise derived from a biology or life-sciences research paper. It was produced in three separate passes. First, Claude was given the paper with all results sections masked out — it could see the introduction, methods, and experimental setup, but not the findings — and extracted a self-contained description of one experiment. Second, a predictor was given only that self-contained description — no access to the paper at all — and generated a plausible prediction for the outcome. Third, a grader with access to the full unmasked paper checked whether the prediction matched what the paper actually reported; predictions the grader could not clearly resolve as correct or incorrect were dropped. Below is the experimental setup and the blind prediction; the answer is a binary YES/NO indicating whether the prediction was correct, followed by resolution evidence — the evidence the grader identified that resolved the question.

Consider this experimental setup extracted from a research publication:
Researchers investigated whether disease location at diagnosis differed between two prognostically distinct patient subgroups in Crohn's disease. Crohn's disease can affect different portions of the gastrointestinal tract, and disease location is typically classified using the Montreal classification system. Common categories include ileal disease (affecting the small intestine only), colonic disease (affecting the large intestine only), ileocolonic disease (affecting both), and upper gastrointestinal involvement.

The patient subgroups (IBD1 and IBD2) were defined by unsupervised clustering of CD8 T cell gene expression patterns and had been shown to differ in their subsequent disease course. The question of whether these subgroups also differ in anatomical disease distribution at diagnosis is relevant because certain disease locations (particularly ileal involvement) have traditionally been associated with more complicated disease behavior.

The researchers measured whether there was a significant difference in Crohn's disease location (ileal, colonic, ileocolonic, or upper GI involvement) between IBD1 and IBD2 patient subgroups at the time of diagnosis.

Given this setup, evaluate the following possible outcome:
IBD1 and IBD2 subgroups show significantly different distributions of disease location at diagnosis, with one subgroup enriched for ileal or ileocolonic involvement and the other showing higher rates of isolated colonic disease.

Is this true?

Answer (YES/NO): NO